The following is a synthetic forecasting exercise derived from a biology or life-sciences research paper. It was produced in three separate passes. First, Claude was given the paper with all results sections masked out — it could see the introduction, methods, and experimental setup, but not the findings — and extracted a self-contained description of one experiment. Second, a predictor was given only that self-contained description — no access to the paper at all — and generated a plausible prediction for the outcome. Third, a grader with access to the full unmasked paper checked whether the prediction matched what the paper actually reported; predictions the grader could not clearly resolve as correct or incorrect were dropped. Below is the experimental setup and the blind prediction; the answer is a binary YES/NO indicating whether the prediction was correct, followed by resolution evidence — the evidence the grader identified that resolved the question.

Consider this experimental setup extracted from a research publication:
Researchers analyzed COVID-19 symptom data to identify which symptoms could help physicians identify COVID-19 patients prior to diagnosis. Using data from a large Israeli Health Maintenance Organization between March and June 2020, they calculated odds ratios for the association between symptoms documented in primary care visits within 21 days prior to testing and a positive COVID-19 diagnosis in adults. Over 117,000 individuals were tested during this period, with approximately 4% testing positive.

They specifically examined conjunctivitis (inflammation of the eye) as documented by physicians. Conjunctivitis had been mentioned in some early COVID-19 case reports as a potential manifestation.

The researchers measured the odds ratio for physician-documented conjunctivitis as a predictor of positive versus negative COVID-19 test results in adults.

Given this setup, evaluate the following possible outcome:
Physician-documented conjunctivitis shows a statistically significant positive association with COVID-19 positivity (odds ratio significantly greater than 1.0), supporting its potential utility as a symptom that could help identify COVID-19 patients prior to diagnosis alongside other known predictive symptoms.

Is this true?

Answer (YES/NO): NO